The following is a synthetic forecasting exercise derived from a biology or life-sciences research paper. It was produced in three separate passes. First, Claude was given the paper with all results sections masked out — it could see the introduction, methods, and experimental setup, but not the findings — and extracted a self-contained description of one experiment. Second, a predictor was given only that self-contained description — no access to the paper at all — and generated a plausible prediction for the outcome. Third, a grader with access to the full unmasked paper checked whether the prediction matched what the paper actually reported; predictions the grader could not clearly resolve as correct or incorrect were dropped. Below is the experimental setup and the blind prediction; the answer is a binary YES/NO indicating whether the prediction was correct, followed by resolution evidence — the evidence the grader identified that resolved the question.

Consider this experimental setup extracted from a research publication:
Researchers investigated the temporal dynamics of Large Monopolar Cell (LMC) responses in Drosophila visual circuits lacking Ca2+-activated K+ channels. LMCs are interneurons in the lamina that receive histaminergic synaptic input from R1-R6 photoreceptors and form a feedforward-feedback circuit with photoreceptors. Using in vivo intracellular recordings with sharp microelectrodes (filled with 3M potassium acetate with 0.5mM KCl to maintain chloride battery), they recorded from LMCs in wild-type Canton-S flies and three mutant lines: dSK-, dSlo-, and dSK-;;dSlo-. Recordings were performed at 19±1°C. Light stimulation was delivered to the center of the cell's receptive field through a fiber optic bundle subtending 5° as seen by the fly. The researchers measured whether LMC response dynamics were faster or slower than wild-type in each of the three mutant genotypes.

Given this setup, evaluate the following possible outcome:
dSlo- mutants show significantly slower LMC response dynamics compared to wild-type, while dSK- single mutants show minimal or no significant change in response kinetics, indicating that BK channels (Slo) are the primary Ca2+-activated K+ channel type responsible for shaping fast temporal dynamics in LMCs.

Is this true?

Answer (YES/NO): NO